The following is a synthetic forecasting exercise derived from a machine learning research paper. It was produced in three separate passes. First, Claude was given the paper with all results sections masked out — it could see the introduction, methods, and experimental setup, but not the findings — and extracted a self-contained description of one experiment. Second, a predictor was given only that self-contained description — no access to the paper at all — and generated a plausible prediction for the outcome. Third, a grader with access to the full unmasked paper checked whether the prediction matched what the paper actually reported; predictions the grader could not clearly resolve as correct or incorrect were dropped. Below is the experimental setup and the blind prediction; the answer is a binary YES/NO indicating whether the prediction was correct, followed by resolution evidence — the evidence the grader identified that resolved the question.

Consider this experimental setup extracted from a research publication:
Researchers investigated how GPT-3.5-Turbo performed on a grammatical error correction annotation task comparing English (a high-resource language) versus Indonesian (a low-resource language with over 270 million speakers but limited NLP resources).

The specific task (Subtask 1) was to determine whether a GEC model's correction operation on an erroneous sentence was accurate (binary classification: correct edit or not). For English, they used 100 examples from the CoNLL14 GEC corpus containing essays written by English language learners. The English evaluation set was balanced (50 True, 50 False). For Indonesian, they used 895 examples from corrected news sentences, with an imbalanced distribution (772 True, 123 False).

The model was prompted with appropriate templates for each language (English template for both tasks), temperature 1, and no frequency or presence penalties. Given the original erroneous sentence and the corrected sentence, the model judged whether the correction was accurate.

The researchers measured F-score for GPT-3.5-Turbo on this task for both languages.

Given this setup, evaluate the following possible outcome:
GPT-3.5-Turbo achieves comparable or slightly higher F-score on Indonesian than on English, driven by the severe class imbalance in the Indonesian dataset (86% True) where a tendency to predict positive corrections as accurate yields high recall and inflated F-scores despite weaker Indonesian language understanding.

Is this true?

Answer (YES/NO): YES